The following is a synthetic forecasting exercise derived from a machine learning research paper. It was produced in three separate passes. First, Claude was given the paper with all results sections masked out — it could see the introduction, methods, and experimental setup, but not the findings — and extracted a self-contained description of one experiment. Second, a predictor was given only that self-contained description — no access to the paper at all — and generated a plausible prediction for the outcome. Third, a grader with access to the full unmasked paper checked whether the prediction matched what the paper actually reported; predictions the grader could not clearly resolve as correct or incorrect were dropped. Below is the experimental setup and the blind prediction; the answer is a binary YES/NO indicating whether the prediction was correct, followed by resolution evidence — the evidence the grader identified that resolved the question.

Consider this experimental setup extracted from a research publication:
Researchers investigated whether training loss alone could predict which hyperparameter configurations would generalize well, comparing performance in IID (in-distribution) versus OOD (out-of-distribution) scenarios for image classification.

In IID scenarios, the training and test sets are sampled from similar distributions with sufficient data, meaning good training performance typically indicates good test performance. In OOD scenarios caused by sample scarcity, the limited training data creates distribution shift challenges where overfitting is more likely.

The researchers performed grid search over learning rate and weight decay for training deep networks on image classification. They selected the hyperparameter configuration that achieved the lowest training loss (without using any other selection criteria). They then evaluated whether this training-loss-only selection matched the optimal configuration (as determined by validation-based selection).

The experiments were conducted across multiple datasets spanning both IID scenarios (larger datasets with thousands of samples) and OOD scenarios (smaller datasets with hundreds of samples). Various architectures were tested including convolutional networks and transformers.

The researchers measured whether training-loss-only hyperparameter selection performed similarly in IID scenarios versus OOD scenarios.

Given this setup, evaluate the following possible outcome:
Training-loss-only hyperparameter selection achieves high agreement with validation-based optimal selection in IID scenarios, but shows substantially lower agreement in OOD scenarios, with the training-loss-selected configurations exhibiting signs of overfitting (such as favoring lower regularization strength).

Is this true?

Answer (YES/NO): YES